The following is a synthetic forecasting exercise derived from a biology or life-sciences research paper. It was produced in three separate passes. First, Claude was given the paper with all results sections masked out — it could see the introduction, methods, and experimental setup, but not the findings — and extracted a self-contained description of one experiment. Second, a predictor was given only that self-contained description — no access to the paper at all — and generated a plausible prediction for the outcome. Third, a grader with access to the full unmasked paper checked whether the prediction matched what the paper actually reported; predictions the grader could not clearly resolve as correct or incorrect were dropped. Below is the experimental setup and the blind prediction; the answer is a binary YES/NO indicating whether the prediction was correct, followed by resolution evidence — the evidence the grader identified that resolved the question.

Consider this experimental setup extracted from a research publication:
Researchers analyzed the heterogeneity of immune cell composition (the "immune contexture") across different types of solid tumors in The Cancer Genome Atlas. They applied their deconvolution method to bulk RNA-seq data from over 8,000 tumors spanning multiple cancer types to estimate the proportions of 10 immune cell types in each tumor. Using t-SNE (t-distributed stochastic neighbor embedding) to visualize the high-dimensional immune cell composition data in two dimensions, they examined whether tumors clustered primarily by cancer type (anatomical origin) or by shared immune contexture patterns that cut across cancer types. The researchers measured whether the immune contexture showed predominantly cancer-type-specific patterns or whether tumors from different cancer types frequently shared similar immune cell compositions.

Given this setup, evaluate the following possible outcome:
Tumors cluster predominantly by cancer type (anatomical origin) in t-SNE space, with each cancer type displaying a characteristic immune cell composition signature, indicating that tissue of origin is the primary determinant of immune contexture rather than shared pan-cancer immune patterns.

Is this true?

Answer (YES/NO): NO